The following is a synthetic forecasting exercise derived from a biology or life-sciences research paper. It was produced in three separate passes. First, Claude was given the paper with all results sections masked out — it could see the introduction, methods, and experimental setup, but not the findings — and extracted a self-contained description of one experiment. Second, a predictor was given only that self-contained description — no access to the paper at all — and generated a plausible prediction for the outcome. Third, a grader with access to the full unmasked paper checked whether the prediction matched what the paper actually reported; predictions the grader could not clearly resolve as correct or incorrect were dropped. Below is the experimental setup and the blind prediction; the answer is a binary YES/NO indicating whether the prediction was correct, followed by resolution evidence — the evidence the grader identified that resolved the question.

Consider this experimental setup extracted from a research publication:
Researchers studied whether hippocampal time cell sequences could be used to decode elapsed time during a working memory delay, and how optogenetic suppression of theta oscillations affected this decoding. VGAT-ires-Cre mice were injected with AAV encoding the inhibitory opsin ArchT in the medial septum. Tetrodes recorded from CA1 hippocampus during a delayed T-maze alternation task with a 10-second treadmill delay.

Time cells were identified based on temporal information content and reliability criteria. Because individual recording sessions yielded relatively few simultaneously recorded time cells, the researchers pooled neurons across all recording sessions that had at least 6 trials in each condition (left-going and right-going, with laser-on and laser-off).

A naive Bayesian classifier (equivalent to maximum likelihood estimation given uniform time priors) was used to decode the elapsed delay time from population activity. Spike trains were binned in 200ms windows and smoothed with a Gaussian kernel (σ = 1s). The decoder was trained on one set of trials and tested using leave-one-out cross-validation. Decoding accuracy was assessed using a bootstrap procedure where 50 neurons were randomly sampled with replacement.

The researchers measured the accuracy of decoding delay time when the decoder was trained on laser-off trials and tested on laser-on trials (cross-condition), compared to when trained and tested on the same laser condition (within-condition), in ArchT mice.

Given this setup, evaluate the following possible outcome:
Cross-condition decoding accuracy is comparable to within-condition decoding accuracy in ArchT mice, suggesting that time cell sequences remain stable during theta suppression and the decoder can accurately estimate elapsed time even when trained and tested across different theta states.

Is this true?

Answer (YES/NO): NO